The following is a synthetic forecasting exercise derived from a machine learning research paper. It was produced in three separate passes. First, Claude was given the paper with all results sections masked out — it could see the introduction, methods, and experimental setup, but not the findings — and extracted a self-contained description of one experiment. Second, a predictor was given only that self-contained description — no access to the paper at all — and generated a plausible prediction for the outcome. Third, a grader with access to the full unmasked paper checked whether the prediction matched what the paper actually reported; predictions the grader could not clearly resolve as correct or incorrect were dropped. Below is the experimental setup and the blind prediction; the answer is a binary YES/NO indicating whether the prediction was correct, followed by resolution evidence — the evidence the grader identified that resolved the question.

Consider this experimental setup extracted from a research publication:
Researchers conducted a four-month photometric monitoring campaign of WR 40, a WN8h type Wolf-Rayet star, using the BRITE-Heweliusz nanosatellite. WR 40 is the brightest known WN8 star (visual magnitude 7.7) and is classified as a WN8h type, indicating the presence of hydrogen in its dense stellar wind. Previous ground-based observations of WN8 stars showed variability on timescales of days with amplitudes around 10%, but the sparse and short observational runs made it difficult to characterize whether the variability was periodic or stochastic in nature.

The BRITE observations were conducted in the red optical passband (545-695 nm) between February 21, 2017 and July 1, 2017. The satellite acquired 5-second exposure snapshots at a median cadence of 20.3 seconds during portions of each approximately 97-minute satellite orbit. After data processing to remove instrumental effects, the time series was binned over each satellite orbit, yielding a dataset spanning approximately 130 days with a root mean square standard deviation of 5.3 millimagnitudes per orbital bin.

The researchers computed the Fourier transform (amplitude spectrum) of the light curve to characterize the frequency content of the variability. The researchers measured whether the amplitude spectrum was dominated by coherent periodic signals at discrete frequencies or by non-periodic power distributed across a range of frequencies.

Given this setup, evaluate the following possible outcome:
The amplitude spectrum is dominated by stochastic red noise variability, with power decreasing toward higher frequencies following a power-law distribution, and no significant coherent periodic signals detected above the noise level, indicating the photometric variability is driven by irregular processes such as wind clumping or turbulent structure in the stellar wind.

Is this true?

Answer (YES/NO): NO